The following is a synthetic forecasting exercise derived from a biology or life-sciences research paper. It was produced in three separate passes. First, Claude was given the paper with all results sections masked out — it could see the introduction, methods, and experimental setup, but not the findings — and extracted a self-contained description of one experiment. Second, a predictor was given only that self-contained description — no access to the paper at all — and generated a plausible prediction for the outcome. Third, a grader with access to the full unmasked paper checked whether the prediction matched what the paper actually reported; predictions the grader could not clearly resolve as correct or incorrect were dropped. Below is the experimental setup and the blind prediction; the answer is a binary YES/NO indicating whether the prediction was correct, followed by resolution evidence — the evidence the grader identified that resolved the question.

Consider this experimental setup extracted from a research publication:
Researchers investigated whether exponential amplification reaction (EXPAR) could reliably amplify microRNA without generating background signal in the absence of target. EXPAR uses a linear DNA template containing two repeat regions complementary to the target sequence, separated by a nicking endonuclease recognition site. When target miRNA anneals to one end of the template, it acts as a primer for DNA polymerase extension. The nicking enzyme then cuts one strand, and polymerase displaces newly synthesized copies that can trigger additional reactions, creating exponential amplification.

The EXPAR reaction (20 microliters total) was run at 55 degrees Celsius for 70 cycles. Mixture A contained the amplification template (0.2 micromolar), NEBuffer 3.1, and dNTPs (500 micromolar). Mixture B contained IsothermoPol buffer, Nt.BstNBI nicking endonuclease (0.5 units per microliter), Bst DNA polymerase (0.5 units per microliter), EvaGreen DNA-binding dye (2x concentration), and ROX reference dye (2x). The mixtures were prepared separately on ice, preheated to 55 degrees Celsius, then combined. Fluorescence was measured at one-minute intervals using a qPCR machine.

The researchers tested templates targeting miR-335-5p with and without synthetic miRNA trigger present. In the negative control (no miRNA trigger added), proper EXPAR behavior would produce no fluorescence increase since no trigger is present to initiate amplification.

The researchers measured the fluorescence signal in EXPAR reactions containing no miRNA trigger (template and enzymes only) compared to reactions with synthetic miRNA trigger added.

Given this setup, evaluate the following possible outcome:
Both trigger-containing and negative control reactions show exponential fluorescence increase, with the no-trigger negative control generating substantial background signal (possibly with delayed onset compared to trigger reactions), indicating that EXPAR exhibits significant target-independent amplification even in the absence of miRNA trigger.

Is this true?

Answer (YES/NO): YES